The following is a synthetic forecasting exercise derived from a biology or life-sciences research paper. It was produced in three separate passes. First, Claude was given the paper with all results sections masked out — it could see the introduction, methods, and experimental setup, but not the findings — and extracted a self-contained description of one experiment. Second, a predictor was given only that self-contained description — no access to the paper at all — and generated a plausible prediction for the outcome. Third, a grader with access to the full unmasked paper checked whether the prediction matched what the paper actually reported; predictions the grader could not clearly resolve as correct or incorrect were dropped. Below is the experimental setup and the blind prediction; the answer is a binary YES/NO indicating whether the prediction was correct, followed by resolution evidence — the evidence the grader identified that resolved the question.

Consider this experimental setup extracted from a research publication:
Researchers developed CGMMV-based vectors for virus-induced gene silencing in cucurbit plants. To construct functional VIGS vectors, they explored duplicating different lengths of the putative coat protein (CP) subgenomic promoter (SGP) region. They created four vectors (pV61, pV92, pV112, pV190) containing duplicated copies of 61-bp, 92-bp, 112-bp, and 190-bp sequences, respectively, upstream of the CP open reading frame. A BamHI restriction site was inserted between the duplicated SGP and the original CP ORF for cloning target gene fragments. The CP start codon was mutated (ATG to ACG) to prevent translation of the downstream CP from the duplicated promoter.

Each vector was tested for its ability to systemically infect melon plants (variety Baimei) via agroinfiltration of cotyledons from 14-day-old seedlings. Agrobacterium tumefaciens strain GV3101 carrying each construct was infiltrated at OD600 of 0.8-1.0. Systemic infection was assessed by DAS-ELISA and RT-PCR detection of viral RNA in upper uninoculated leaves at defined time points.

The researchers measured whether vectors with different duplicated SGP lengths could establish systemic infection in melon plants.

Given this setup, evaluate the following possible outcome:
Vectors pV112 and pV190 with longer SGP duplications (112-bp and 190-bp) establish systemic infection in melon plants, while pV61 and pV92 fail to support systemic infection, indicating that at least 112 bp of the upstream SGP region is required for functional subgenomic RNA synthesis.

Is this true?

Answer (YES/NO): NO